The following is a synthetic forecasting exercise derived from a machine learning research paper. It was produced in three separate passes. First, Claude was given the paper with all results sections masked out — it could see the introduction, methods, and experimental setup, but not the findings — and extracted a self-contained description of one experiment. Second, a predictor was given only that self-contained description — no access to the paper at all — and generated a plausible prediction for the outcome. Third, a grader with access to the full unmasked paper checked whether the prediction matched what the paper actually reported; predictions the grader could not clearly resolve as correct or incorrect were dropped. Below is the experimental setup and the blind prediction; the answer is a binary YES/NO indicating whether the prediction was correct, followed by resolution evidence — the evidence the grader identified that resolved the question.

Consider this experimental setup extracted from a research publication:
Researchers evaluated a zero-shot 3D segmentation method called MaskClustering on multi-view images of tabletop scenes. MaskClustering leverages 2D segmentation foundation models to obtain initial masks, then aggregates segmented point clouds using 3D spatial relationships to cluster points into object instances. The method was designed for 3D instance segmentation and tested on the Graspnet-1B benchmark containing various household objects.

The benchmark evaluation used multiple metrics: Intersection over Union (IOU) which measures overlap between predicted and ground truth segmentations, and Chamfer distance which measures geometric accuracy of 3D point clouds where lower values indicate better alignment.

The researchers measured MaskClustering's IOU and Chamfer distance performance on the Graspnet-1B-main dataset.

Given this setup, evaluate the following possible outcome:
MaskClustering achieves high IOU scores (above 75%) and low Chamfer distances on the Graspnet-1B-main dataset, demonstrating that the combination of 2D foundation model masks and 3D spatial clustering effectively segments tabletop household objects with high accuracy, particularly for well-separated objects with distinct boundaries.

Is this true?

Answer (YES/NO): NO